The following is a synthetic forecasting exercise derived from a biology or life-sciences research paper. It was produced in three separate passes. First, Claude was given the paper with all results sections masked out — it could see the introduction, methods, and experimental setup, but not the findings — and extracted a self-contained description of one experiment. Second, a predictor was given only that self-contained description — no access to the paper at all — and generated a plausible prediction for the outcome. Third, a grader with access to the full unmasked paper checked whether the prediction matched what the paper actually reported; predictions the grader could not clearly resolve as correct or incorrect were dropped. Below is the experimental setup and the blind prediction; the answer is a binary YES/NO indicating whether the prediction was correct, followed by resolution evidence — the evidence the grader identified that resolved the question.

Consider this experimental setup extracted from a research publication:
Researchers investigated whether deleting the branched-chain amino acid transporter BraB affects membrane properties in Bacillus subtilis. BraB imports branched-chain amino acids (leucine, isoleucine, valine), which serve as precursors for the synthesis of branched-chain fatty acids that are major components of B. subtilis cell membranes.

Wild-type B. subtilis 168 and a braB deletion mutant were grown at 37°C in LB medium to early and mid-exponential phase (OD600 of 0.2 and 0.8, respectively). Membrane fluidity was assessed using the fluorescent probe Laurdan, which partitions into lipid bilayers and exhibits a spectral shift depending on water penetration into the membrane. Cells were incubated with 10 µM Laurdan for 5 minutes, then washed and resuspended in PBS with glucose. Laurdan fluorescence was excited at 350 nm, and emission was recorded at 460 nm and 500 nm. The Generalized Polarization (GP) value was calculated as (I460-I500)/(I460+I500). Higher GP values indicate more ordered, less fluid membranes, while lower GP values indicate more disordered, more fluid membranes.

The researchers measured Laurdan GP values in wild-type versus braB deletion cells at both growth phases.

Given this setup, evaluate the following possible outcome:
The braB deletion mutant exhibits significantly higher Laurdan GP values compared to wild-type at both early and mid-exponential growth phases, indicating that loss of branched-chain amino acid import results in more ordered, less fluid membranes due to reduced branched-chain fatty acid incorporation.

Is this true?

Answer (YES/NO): NO